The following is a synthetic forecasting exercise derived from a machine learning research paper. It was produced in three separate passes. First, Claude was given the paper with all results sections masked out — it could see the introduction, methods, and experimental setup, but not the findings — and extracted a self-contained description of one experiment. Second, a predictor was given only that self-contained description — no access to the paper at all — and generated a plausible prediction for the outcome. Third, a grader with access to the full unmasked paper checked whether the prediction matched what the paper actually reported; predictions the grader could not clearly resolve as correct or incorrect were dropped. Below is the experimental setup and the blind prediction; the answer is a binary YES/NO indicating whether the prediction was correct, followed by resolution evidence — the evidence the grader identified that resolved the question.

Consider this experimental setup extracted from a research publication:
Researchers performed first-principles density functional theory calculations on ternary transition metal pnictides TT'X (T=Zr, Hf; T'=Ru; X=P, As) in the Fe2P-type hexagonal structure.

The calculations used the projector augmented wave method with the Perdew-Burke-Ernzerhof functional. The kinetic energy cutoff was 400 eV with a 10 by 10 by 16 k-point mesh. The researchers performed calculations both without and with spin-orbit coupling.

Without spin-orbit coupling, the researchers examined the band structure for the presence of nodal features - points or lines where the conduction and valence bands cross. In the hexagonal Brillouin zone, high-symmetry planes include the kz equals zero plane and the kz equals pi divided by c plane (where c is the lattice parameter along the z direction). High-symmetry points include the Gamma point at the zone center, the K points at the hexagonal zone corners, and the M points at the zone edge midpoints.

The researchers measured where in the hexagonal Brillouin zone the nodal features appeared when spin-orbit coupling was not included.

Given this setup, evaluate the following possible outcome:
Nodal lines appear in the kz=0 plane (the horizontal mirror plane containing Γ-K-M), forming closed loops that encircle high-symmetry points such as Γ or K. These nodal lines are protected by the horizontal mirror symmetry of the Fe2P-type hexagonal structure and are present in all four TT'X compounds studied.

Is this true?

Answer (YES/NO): YES